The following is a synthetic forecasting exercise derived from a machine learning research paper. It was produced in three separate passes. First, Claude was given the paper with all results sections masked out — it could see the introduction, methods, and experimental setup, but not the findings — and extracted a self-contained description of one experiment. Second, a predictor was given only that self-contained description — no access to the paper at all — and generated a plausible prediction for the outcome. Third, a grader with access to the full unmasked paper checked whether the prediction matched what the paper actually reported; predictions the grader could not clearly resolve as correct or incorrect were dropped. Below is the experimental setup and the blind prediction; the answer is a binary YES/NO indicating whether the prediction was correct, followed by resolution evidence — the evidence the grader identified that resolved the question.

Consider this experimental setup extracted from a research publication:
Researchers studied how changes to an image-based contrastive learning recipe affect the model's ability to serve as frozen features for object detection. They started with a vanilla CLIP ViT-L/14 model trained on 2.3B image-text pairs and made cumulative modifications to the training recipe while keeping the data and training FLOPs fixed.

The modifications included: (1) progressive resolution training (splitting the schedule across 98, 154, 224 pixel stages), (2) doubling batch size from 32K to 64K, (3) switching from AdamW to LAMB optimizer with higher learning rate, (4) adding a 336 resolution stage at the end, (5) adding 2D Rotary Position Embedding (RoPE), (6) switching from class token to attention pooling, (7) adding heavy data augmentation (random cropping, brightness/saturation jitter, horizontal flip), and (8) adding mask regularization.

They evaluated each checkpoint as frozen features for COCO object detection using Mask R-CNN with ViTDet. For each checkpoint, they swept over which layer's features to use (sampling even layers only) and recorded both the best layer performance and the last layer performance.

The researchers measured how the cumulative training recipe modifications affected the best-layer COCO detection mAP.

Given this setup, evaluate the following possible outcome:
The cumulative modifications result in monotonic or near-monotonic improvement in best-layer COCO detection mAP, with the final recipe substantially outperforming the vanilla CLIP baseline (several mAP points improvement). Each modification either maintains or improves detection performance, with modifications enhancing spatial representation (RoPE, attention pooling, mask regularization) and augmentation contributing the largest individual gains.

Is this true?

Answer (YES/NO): NO